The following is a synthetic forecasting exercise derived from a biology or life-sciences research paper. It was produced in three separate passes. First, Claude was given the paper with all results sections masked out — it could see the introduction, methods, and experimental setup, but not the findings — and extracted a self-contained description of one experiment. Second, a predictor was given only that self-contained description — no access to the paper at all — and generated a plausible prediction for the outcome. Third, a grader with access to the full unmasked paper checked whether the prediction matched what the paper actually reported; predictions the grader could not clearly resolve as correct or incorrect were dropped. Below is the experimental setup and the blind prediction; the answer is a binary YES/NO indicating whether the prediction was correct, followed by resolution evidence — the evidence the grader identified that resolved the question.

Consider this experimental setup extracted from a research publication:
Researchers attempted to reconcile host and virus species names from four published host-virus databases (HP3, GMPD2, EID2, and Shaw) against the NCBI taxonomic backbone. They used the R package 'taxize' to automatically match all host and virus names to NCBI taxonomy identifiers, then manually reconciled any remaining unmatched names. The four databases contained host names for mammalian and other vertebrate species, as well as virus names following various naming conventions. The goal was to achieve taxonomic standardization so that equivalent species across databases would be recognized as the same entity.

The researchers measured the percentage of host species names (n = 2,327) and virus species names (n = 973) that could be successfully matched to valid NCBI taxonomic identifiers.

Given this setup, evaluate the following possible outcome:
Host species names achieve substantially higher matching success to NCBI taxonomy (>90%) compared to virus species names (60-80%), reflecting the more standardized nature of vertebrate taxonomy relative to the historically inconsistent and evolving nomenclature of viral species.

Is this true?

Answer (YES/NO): NO